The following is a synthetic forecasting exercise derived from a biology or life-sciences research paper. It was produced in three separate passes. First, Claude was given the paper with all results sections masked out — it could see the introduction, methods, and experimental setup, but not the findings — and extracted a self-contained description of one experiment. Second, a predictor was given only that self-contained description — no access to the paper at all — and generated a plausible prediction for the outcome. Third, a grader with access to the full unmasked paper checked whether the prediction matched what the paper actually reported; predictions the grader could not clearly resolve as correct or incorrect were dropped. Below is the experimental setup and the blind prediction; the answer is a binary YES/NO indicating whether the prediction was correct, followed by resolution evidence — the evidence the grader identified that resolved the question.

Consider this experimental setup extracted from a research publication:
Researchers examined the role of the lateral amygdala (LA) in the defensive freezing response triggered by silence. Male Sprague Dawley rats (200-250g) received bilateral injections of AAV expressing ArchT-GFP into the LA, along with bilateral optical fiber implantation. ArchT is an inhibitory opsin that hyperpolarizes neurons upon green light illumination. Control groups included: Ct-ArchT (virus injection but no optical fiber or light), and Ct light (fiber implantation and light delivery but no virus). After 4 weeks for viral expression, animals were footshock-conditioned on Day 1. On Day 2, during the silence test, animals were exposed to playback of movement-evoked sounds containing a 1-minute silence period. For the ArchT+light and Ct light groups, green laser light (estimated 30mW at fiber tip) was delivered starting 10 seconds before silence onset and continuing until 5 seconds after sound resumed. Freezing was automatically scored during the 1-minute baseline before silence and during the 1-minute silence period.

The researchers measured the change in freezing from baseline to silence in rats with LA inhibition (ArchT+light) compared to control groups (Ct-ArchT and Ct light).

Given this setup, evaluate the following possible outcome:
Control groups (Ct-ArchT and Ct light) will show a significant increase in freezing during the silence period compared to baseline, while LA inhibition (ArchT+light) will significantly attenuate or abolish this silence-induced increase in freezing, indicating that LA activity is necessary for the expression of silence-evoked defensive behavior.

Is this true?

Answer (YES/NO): YES